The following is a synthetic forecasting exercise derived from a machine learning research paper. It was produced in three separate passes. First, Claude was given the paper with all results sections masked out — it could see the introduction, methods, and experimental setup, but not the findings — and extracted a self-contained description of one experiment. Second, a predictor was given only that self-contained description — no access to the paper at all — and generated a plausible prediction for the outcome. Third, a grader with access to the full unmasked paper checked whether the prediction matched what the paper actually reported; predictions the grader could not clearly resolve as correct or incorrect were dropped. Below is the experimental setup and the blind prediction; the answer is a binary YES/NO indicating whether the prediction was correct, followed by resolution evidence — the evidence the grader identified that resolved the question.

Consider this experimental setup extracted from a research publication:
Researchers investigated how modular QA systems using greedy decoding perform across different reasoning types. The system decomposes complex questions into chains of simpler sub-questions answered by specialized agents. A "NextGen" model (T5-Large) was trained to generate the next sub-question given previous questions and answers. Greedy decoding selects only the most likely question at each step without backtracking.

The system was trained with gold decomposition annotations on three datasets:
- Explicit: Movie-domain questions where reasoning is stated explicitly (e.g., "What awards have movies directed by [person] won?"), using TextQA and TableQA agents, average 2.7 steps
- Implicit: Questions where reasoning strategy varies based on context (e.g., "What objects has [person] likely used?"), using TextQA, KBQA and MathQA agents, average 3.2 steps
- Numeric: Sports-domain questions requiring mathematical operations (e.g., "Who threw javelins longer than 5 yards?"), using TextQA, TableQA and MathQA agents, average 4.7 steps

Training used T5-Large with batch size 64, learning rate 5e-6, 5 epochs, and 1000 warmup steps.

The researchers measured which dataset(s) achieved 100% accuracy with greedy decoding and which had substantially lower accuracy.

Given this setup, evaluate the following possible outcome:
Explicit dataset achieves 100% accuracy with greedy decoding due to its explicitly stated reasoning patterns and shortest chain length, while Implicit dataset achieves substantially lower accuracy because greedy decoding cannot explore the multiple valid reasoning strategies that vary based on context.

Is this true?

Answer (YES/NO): NO